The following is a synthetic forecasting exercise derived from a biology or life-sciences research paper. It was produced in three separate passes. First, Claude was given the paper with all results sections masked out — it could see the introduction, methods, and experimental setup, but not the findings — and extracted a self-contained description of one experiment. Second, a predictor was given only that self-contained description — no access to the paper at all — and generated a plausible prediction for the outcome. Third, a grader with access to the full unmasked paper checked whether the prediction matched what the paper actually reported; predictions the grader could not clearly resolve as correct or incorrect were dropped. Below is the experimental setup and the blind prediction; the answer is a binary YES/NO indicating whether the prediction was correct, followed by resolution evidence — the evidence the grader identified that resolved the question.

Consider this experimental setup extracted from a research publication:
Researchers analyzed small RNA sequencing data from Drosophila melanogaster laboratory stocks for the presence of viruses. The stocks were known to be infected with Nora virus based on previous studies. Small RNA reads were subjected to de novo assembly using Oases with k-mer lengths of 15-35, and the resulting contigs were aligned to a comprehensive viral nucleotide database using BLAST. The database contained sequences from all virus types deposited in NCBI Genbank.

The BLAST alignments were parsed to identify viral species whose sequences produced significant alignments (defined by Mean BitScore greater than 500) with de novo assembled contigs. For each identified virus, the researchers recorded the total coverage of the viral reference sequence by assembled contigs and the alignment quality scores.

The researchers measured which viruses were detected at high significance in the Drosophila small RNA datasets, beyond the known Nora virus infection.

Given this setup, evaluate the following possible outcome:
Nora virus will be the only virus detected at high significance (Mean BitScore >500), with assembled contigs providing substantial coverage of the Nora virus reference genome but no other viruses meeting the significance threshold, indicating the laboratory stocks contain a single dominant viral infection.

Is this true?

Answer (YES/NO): NO